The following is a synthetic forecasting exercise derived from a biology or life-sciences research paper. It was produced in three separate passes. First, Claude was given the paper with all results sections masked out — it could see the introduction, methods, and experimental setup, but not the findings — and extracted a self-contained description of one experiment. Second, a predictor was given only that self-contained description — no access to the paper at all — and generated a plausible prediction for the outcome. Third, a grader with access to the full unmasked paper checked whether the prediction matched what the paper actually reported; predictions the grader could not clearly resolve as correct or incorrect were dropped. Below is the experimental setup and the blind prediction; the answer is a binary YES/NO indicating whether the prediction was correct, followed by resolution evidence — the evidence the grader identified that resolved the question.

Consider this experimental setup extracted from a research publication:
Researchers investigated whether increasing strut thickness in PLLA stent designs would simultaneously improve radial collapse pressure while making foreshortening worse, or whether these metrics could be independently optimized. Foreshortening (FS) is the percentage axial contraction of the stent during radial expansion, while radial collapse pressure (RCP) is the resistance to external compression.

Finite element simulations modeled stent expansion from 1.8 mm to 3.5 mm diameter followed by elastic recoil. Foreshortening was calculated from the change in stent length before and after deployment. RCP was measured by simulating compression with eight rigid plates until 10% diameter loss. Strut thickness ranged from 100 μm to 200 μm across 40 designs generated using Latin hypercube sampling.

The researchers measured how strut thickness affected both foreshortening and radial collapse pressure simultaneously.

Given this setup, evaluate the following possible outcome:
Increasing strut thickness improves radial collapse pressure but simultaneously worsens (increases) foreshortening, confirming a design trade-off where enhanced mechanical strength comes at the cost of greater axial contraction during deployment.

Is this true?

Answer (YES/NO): YES